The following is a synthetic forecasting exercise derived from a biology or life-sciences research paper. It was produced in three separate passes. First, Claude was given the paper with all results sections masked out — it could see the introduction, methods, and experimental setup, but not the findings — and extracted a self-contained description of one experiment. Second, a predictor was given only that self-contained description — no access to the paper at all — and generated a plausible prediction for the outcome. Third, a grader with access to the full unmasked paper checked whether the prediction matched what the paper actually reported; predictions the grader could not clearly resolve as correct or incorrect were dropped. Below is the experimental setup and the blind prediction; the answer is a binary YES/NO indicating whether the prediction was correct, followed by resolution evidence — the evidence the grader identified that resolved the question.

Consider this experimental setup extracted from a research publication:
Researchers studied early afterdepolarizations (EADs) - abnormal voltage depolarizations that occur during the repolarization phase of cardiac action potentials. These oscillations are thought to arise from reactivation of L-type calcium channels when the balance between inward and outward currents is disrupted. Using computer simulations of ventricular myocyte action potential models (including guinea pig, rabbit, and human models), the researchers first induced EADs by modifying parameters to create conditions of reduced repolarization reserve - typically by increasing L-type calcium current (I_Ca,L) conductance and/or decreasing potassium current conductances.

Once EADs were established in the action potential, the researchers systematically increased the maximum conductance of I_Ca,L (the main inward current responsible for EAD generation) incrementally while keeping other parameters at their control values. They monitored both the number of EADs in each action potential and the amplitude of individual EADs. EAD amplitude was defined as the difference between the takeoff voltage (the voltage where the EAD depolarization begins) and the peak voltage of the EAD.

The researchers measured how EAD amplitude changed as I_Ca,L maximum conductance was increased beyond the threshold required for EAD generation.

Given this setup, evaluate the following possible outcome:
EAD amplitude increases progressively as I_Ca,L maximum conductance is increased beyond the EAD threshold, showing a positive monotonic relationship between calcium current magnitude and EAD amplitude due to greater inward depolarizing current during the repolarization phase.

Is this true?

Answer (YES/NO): NO